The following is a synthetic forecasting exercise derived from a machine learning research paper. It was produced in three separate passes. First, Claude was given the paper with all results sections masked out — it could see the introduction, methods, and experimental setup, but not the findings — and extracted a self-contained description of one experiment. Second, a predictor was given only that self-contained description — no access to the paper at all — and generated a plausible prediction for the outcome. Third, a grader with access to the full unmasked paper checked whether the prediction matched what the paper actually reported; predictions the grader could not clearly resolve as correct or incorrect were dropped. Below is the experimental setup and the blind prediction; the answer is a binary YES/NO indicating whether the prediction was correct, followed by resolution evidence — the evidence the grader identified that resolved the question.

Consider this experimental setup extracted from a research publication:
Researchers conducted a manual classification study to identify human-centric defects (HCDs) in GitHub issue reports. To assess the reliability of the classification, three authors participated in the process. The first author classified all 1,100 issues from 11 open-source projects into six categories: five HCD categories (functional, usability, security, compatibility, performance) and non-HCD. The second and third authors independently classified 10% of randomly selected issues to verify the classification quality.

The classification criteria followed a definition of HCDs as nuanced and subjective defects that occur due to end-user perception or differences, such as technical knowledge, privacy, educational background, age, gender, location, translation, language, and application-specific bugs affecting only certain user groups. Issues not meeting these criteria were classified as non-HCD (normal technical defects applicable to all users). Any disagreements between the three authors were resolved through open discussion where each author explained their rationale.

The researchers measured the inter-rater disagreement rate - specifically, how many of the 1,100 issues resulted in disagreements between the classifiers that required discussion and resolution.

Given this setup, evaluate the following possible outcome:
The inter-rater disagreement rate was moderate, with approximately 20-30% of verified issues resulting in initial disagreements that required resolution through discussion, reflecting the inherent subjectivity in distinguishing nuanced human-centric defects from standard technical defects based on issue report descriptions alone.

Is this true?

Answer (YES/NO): NO